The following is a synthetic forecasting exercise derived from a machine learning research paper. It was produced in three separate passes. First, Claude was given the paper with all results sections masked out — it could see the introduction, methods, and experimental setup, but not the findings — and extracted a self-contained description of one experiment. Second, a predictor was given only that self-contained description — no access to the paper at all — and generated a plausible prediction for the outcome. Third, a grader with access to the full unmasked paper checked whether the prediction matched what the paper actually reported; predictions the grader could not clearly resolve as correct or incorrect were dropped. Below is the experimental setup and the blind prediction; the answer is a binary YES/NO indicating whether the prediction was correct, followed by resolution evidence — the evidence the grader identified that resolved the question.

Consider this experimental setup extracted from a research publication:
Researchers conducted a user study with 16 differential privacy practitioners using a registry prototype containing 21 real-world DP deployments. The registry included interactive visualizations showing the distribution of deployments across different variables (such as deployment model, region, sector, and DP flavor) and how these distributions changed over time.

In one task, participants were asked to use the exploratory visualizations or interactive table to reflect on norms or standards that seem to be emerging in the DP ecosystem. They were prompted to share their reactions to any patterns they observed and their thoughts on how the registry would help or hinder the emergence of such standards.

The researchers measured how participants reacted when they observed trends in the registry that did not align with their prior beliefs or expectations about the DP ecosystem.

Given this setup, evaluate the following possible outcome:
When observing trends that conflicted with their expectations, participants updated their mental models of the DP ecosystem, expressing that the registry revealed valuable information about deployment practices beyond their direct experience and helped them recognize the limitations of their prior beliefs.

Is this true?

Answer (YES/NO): NO